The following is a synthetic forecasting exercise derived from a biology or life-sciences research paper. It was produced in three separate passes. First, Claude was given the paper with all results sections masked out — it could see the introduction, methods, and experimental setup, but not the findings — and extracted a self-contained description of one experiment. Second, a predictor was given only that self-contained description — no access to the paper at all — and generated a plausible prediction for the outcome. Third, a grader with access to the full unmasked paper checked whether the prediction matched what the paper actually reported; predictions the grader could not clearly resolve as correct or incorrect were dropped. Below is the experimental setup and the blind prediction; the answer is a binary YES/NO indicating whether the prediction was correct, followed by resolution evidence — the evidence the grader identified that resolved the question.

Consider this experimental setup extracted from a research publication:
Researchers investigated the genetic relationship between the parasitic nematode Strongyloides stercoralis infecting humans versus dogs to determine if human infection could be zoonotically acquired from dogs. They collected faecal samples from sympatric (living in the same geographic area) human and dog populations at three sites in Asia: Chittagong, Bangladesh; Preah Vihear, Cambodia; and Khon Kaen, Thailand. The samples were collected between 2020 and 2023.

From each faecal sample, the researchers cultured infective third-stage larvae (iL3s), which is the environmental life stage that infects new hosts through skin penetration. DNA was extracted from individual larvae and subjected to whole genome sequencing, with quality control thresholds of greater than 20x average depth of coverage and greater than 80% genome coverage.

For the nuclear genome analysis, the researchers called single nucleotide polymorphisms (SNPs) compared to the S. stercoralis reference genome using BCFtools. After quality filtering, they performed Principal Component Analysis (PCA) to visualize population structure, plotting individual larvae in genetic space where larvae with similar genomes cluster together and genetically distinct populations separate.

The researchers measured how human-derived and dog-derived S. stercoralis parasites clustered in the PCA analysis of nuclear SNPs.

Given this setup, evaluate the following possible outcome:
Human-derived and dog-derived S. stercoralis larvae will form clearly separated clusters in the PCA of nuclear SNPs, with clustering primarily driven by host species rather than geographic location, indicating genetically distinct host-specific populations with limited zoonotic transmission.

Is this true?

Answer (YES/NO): YES